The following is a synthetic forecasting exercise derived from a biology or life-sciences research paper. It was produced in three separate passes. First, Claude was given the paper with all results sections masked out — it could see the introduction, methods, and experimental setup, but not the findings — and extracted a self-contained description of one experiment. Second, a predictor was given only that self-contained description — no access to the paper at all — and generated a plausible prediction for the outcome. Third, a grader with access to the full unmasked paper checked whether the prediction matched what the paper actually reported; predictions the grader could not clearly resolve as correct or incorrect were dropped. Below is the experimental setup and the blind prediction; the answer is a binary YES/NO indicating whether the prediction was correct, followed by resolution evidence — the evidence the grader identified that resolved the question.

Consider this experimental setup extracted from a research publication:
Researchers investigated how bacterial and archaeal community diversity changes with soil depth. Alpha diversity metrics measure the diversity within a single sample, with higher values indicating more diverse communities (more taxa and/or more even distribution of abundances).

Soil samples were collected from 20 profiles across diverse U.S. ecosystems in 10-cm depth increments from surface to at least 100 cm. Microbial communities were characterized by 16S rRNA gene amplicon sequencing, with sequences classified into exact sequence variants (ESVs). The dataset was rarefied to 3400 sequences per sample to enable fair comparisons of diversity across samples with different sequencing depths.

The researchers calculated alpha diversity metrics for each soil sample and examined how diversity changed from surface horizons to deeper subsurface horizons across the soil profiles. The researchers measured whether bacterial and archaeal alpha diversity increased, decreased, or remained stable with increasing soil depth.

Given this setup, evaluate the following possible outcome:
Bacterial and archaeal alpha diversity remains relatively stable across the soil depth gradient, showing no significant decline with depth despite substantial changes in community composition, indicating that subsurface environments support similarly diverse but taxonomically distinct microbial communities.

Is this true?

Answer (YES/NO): NO